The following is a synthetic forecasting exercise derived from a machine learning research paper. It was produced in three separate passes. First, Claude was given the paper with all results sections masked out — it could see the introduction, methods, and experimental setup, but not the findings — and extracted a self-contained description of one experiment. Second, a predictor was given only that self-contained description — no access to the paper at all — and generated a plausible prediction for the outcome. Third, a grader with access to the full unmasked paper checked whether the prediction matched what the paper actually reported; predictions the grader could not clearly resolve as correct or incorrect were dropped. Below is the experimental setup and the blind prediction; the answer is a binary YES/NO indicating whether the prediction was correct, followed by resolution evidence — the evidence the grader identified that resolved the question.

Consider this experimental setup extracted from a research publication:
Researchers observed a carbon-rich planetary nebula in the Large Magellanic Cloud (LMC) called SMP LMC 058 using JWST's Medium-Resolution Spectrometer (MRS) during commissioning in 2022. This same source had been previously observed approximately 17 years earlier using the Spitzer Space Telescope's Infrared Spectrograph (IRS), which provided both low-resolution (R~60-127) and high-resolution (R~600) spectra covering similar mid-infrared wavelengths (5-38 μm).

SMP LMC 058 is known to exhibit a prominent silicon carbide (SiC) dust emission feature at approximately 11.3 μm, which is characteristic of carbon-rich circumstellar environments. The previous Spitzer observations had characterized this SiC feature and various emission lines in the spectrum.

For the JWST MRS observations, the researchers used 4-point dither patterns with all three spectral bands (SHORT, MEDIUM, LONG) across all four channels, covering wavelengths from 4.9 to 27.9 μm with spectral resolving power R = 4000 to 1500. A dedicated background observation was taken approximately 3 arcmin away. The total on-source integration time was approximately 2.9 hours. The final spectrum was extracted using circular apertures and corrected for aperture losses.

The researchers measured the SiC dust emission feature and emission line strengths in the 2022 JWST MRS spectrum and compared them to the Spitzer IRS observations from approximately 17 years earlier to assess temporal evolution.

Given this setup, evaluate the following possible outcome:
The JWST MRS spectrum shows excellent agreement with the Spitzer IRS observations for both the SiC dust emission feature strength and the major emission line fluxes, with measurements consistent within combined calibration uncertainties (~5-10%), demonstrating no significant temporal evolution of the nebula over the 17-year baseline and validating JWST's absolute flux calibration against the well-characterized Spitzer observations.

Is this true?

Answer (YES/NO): NO